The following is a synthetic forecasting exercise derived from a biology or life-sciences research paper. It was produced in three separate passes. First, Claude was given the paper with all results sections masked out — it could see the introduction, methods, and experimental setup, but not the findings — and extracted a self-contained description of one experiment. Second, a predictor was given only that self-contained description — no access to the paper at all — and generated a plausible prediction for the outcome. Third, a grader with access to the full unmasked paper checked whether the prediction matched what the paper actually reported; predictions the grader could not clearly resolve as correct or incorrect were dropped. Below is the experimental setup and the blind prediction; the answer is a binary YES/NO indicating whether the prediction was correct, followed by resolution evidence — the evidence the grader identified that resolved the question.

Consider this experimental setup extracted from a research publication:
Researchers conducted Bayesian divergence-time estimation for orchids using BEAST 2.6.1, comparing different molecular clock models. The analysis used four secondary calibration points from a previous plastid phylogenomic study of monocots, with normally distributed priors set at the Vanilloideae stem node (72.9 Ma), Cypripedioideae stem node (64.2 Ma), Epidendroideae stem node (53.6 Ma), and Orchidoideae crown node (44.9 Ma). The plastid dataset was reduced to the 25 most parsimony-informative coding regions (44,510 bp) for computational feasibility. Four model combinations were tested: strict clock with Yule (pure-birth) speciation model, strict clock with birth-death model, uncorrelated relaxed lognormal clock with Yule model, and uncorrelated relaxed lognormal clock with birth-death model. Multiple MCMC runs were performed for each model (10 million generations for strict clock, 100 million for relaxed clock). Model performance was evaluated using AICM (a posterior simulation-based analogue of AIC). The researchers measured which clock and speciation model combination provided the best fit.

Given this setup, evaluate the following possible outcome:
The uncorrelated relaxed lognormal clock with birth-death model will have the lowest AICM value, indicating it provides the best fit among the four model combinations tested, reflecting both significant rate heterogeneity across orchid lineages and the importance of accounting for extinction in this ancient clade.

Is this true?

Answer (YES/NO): YES